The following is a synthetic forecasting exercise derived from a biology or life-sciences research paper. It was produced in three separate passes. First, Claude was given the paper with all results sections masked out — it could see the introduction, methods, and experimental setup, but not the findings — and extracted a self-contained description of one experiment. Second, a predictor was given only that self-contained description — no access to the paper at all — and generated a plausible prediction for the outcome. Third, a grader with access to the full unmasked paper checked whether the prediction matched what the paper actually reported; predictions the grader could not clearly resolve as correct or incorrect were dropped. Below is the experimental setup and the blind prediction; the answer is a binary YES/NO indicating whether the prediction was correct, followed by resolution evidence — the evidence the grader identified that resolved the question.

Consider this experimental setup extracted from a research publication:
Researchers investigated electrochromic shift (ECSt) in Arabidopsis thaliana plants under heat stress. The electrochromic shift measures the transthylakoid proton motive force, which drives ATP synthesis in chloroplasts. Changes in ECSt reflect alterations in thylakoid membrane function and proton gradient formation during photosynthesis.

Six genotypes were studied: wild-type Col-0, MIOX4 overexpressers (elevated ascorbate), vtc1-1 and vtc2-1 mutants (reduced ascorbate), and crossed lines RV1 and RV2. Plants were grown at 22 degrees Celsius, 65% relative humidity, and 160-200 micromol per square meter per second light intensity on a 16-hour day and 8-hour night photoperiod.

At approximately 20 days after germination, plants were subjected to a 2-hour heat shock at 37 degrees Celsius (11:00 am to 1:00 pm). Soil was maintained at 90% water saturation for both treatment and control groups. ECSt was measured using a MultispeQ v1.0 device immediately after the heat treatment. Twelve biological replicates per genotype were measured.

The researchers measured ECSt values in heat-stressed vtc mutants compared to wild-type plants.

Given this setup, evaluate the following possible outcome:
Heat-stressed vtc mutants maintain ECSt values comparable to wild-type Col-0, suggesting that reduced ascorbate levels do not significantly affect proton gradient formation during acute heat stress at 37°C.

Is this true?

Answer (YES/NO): YES